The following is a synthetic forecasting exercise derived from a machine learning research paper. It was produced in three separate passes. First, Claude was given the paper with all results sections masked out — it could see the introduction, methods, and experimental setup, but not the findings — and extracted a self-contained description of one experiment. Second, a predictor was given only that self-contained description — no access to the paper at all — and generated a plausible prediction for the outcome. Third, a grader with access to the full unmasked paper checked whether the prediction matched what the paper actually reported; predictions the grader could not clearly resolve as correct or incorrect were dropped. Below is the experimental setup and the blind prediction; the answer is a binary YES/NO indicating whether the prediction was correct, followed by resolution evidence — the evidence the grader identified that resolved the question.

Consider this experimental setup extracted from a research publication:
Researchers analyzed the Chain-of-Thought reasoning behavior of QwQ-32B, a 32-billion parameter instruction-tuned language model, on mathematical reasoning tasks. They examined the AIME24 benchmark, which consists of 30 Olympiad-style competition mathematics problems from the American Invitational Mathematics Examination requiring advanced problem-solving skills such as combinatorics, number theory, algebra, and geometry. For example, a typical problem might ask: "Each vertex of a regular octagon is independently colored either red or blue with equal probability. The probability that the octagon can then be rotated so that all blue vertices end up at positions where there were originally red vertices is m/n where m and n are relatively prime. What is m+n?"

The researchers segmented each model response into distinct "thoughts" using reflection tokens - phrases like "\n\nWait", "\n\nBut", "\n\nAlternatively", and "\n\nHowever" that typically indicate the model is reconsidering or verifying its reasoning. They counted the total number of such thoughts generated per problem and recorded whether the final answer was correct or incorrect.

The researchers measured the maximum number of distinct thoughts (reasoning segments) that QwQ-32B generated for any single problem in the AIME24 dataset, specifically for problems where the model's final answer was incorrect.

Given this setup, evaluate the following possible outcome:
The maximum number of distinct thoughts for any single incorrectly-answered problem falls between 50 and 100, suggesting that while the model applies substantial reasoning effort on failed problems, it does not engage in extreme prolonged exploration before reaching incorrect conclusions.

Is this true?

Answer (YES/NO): NO